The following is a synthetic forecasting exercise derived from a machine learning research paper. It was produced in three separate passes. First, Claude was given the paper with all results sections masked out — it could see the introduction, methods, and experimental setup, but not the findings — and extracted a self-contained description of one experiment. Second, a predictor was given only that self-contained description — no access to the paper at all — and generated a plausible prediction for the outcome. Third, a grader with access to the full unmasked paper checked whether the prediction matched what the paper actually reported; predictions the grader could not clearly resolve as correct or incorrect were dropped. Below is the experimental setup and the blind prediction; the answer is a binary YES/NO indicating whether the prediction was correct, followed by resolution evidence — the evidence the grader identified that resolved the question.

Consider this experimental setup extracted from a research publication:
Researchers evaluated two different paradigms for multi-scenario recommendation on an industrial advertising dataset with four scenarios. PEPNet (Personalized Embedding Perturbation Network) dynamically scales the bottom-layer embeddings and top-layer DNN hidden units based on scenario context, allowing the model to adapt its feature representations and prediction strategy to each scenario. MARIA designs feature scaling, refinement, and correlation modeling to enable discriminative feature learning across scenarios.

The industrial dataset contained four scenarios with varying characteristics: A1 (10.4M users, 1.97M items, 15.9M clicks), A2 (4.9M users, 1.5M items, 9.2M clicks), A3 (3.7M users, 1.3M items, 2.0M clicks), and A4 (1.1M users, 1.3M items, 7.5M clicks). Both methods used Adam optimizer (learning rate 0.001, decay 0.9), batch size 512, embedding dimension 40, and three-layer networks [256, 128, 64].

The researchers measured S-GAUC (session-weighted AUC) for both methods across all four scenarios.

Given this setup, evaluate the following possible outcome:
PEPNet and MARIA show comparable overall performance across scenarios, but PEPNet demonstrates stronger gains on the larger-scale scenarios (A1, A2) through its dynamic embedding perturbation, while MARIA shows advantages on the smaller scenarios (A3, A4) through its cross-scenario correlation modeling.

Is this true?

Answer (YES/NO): NO